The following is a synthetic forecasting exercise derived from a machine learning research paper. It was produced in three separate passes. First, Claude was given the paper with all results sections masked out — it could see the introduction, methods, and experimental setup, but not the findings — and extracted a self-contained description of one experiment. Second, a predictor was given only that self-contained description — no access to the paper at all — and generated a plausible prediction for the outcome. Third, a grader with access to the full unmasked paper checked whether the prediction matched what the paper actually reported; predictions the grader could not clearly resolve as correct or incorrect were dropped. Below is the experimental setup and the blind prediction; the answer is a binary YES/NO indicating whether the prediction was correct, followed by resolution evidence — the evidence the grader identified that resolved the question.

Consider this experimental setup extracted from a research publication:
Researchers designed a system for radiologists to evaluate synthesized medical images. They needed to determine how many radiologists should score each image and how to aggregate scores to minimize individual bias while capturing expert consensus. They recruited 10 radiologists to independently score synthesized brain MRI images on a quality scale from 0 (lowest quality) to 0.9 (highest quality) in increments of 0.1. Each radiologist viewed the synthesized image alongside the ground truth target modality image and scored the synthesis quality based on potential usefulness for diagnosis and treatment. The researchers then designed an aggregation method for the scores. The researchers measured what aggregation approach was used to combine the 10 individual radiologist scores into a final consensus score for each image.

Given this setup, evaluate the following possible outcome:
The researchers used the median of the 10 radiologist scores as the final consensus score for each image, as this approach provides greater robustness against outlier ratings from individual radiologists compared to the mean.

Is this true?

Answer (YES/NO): NO